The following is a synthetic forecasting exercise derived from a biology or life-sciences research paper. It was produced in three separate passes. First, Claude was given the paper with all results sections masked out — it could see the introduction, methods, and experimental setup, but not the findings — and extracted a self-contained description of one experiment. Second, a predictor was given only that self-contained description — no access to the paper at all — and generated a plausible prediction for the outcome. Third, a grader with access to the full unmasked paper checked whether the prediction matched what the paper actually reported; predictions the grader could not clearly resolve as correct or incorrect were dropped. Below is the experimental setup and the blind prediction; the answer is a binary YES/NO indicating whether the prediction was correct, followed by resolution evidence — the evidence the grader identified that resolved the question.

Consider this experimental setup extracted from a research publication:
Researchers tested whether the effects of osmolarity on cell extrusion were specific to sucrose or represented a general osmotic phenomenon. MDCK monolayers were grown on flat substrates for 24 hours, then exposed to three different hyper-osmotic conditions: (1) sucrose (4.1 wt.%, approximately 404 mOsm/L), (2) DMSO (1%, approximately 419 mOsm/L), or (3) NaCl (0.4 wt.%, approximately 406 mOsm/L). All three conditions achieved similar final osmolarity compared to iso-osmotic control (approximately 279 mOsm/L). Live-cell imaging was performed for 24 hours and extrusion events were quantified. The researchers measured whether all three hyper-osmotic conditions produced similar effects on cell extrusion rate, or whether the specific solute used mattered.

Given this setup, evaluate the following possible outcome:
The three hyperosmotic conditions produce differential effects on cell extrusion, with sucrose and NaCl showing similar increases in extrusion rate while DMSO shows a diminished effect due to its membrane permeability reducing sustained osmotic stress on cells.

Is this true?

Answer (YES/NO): NO